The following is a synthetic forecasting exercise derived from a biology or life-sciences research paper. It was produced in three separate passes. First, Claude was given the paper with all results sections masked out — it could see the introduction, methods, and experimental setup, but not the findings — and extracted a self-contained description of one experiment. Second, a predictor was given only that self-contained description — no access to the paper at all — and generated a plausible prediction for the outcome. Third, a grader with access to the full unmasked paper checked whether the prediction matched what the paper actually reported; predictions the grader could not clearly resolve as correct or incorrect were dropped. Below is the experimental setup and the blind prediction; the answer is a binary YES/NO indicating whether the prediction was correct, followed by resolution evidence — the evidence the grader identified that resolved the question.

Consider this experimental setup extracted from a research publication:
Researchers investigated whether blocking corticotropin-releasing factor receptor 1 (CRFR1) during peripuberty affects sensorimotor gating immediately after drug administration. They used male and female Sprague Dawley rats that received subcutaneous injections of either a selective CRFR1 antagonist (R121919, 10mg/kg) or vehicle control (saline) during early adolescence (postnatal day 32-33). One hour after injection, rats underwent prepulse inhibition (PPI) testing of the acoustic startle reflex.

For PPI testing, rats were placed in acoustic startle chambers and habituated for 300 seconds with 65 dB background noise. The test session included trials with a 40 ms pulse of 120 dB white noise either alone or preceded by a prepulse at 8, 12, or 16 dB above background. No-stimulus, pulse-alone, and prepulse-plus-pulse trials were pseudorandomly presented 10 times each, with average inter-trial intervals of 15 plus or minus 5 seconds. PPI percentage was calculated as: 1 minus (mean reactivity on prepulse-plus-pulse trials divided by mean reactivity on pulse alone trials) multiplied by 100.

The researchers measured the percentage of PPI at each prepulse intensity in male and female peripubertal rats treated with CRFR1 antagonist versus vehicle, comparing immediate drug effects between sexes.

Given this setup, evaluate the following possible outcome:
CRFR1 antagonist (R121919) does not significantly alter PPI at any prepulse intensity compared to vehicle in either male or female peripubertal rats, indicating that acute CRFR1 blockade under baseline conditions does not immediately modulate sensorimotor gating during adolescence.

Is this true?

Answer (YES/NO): NO